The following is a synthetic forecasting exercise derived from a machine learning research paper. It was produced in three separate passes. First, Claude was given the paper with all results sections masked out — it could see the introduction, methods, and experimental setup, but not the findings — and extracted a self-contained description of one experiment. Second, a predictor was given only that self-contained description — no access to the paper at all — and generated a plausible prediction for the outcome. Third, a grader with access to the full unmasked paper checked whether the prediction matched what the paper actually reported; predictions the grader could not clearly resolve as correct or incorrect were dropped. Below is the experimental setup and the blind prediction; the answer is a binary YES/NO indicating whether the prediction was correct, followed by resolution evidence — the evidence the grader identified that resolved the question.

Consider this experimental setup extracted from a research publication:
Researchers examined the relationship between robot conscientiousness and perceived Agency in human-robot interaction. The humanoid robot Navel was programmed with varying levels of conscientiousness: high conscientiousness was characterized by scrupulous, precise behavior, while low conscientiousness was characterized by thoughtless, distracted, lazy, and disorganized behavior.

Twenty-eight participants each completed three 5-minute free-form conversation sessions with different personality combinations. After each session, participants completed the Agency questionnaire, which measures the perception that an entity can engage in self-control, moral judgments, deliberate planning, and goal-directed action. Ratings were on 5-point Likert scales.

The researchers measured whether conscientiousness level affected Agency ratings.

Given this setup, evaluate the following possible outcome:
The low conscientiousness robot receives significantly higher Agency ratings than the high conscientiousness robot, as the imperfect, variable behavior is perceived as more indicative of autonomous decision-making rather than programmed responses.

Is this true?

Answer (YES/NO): NO